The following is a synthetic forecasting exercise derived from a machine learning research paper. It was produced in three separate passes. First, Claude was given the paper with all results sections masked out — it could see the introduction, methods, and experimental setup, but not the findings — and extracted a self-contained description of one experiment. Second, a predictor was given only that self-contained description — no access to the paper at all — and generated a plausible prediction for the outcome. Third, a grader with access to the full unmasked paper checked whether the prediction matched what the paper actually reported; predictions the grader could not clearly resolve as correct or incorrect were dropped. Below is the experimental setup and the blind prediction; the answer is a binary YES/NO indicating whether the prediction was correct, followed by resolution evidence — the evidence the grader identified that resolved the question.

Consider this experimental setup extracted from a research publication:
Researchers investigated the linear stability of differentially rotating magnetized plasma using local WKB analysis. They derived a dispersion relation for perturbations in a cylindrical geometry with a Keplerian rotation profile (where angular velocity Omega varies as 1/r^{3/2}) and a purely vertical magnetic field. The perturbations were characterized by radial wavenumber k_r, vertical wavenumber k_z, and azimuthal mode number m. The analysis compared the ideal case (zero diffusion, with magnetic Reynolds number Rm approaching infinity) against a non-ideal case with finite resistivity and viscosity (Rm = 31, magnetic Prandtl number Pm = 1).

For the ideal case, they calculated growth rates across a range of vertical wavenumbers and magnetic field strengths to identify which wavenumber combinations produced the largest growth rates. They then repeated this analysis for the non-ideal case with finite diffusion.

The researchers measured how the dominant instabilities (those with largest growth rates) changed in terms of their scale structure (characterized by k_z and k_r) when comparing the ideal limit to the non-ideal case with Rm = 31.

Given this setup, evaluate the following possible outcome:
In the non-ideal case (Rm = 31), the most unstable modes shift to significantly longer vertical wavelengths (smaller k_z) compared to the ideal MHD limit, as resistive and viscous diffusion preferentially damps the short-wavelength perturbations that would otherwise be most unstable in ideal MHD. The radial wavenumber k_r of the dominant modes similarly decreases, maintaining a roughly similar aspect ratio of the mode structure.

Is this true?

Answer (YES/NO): NO